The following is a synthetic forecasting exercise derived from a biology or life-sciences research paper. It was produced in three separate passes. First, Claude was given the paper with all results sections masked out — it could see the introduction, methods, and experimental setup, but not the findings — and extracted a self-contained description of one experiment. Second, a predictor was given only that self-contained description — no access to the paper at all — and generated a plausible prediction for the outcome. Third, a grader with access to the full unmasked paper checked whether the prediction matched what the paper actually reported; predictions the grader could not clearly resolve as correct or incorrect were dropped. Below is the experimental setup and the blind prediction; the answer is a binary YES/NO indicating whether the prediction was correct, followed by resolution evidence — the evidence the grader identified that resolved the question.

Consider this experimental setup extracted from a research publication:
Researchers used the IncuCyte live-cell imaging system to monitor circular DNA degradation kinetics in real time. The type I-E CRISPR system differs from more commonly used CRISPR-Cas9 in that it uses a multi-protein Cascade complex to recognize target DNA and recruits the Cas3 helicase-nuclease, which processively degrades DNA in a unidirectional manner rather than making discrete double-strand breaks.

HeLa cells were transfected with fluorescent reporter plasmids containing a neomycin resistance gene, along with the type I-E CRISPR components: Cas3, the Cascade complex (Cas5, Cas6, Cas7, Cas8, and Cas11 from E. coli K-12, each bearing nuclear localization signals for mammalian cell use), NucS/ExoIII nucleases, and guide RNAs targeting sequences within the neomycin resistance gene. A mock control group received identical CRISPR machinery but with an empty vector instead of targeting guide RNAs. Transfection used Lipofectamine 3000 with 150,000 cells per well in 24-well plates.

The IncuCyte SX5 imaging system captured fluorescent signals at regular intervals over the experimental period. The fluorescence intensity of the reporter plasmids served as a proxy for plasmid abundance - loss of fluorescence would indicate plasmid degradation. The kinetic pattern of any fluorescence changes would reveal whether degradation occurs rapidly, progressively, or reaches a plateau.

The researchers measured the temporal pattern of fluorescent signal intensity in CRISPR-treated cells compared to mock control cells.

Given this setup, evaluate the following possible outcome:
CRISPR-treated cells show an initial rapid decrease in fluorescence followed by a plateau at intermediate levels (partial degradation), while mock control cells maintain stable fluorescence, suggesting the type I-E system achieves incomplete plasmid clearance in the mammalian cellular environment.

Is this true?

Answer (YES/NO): NO